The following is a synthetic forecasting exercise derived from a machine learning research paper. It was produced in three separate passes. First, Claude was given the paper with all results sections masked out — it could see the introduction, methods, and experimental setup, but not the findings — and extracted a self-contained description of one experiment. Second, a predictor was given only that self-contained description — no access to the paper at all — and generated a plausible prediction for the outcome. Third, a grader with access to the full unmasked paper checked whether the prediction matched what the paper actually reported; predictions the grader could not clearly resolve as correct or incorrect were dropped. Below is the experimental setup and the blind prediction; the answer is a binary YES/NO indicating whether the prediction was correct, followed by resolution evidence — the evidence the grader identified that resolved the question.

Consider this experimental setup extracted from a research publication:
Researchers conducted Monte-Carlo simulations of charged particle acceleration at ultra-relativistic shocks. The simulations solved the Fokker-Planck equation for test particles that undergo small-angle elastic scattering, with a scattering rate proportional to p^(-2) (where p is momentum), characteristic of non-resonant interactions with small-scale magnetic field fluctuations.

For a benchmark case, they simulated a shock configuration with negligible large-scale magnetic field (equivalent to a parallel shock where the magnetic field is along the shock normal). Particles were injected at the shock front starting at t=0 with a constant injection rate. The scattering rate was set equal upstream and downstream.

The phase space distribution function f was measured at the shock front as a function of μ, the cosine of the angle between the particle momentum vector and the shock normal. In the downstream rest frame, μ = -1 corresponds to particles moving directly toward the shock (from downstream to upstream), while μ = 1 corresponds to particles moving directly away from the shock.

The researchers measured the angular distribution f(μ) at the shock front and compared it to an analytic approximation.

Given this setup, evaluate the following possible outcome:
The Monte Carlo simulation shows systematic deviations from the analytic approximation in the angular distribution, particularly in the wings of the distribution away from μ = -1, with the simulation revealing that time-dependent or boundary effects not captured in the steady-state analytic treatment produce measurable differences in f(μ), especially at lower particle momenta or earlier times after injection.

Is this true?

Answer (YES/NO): NO